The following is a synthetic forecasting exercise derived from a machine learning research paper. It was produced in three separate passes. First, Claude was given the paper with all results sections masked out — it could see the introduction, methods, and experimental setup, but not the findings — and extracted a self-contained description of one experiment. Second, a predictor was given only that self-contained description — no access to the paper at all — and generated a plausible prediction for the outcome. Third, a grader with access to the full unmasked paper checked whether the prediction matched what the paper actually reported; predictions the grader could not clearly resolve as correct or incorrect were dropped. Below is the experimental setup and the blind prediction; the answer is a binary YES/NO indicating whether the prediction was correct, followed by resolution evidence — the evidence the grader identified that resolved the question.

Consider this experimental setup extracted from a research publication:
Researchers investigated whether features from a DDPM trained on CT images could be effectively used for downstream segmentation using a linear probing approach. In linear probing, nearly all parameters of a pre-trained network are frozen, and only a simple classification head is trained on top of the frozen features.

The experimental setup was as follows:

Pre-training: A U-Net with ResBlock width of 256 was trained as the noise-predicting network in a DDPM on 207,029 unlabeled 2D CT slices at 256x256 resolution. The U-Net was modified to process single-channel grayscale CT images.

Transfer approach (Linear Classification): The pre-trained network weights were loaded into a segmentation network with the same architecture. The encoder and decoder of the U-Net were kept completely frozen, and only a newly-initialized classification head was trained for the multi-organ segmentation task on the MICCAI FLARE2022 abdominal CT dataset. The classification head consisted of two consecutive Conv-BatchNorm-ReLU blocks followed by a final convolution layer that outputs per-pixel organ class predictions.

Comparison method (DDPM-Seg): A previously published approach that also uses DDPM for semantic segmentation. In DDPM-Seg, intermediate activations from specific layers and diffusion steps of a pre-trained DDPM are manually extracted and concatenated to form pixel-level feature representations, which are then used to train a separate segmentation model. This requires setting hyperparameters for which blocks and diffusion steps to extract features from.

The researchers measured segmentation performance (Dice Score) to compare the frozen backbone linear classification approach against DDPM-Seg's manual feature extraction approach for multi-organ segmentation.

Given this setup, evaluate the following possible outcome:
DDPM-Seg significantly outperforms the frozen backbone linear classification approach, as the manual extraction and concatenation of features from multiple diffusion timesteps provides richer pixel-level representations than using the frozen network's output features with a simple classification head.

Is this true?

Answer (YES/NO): YES